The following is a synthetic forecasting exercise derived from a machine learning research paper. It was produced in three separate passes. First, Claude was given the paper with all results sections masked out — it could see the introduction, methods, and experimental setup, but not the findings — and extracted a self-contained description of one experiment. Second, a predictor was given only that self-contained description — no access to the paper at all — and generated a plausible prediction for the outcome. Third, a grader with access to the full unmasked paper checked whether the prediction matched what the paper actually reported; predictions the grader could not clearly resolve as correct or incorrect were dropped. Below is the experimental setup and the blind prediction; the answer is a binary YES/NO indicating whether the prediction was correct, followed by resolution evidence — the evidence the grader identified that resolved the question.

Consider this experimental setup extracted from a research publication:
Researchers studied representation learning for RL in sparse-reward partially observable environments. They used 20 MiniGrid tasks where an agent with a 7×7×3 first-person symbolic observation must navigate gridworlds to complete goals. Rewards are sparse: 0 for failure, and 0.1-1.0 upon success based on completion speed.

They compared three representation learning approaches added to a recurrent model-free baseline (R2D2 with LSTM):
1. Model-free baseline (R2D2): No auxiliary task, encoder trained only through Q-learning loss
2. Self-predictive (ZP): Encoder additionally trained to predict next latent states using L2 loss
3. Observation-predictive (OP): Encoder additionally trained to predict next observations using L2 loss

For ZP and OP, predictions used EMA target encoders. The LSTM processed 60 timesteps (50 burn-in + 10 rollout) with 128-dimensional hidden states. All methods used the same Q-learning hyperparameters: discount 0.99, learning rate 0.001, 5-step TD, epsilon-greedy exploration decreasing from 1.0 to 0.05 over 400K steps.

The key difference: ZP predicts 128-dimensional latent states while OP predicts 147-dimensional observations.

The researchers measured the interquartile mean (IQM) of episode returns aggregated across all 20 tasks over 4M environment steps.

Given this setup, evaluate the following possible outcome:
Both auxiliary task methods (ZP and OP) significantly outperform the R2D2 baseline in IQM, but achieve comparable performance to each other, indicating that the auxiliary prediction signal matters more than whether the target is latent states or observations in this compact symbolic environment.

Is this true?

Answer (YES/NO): NO